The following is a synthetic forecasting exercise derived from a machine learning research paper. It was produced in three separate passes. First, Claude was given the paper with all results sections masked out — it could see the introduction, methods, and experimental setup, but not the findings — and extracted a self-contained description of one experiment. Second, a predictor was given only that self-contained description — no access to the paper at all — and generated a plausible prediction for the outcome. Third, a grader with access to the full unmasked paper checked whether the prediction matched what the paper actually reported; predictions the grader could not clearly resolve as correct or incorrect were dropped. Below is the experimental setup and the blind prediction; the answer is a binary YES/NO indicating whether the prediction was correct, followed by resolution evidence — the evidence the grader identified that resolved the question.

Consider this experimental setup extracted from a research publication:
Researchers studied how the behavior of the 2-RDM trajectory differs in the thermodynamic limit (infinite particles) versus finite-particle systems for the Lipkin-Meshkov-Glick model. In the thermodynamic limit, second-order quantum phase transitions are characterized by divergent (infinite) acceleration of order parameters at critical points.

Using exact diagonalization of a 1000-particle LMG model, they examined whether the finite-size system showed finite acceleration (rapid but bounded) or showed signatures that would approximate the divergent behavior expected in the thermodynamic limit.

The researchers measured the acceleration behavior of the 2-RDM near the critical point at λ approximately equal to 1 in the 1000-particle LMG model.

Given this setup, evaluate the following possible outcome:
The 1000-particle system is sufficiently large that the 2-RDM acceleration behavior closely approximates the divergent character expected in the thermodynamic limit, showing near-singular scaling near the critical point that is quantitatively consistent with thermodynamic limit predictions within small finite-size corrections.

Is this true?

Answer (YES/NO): NO